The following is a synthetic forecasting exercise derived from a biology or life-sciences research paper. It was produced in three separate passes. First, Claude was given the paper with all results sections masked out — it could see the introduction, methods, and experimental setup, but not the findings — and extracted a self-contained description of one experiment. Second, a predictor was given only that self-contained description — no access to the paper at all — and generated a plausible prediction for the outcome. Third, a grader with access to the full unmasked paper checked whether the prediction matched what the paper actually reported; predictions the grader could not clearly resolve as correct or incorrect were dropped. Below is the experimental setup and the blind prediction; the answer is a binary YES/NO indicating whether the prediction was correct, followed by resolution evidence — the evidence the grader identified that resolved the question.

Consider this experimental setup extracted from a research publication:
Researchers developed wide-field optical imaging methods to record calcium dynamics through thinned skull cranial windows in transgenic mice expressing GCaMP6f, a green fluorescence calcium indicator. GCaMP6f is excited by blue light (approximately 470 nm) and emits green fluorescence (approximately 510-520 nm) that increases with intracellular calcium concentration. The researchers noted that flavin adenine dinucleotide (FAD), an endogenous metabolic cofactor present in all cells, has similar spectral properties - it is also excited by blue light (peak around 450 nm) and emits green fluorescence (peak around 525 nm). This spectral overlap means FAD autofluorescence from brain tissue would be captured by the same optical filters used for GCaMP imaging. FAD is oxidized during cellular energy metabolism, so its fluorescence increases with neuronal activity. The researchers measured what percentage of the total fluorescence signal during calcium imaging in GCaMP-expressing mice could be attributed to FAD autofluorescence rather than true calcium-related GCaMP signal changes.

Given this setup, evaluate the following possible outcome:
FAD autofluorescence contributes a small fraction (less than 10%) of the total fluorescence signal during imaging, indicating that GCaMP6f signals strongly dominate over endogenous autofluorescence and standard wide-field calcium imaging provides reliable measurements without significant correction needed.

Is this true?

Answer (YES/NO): NO